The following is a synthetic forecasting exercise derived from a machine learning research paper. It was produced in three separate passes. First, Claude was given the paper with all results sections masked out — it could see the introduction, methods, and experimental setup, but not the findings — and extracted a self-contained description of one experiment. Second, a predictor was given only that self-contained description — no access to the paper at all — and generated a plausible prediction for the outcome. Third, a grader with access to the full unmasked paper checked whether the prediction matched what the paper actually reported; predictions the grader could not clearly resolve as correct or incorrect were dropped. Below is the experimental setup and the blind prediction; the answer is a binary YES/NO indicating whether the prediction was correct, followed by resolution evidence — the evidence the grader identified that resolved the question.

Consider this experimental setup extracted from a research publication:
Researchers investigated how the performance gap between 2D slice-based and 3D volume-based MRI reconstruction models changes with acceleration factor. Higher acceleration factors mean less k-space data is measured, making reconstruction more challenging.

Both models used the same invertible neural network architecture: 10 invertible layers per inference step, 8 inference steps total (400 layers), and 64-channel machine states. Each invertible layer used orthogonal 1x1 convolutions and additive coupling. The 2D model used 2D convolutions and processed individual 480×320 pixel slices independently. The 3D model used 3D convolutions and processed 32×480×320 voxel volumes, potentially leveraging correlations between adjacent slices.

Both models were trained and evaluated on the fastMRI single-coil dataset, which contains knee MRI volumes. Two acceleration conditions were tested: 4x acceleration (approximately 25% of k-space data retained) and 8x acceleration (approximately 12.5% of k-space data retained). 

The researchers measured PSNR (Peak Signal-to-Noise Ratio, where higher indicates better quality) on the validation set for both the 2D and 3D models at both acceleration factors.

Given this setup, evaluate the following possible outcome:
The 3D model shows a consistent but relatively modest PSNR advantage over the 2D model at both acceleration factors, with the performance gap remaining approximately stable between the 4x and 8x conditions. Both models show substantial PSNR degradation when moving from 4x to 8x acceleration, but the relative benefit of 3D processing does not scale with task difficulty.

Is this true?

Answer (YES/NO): NO